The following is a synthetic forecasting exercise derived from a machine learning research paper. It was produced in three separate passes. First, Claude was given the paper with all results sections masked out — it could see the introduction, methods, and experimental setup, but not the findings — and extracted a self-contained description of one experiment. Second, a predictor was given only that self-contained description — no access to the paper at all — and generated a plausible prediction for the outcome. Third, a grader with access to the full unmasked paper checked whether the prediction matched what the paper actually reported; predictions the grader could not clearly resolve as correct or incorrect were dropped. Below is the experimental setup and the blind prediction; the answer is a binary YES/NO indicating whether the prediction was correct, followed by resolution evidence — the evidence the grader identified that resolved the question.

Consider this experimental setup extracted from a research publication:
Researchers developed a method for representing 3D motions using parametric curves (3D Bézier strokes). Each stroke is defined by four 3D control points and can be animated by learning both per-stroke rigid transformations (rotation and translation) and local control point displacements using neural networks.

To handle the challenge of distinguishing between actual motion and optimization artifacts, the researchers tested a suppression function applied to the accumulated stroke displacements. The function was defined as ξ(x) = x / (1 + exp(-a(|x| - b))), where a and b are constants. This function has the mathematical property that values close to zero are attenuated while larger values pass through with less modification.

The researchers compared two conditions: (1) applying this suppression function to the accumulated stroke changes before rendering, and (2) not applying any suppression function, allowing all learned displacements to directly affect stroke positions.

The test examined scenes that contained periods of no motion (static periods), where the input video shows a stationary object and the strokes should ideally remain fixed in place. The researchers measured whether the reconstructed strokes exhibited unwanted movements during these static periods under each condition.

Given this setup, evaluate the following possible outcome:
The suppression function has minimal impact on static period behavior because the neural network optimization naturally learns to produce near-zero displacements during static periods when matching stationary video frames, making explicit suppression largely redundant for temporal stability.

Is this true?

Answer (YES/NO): NO